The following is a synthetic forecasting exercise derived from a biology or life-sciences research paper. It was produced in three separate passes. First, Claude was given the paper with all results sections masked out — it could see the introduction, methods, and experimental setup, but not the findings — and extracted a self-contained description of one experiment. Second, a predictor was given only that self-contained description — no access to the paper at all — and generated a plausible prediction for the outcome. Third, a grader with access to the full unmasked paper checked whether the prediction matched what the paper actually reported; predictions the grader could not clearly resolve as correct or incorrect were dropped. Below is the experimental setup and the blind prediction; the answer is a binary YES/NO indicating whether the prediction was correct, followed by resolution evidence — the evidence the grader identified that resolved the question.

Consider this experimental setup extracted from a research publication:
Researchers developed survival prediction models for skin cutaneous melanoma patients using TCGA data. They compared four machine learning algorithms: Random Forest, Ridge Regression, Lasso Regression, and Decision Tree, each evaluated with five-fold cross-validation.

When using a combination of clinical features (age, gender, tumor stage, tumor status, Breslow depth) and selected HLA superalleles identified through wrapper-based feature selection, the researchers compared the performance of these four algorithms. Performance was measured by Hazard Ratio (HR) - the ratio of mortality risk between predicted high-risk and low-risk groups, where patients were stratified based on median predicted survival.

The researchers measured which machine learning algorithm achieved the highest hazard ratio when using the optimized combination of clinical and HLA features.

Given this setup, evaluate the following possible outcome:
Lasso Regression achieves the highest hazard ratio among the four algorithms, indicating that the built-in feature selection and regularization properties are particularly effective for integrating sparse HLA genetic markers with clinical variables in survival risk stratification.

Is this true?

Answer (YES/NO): YES